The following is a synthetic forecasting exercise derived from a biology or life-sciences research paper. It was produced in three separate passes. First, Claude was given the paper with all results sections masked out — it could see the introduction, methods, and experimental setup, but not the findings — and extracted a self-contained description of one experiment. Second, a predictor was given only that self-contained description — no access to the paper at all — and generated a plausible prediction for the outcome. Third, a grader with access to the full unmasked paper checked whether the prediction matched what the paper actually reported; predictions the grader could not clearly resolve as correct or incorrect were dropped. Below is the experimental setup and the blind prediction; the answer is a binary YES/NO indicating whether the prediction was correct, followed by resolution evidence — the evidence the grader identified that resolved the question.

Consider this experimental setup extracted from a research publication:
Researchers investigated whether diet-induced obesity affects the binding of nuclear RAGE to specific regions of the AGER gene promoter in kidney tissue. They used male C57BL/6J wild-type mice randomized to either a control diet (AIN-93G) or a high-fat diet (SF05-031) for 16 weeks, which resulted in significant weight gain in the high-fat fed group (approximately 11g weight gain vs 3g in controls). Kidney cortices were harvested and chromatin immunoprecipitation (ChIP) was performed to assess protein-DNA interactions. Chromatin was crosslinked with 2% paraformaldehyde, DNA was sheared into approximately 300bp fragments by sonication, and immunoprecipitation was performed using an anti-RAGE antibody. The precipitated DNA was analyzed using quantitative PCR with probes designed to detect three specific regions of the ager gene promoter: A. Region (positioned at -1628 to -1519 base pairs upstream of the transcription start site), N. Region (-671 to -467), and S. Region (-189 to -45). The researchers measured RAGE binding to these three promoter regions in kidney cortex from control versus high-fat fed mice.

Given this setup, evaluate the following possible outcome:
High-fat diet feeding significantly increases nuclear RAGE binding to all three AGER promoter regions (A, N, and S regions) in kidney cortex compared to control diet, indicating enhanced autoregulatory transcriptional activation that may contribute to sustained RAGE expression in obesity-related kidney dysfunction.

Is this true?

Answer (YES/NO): NO